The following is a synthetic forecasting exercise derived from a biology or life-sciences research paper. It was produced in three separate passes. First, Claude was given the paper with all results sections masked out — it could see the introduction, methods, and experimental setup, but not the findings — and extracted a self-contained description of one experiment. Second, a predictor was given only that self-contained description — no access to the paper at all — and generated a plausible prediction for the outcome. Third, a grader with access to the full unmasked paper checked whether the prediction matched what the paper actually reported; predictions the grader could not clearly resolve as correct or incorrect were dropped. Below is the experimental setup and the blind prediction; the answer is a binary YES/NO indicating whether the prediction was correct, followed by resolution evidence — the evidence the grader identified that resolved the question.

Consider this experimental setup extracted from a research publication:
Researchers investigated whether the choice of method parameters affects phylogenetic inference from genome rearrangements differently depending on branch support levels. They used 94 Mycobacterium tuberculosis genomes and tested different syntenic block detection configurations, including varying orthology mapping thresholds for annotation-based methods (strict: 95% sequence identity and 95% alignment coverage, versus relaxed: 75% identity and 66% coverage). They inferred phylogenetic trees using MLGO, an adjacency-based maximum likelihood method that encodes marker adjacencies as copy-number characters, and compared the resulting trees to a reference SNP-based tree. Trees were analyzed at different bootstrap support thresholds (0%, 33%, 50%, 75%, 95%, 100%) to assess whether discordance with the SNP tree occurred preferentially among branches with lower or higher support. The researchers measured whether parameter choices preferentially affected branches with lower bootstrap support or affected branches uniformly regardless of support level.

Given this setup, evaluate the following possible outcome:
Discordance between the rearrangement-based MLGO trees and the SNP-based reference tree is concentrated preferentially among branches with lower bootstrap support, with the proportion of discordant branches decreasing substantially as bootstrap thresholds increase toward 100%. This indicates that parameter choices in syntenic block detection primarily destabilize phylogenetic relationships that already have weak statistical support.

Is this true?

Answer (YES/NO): YES